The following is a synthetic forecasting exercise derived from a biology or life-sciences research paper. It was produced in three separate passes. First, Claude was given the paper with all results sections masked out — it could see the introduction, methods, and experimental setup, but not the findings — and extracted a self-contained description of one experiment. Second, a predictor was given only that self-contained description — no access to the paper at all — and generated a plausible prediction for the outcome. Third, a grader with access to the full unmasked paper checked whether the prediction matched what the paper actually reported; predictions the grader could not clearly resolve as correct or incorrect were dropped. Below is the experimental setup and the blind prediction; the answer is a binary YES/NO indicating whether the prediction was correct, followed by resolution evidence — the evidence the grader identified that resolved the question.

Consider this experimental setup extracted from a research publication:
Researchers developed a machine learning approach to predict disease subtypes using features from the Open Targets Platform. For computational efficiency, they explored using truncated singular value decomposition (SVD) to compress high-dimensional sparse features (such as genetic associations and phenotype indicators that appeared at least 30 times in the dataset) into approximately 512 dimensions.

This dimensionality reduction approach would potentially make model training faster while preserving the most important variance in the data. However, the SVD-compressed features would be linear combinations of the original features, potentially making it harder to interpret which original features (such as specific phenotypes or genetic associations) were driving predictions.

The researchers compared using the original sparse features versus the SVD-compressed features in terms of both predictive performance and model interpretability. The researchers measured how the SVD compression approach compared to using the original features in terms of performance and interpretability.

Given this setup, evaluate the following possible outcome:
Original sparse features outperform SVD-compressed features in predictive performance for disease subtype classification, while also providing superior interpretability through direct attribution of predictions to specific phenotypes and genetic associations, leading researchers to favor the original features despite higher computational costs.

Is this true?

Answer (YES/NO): NO